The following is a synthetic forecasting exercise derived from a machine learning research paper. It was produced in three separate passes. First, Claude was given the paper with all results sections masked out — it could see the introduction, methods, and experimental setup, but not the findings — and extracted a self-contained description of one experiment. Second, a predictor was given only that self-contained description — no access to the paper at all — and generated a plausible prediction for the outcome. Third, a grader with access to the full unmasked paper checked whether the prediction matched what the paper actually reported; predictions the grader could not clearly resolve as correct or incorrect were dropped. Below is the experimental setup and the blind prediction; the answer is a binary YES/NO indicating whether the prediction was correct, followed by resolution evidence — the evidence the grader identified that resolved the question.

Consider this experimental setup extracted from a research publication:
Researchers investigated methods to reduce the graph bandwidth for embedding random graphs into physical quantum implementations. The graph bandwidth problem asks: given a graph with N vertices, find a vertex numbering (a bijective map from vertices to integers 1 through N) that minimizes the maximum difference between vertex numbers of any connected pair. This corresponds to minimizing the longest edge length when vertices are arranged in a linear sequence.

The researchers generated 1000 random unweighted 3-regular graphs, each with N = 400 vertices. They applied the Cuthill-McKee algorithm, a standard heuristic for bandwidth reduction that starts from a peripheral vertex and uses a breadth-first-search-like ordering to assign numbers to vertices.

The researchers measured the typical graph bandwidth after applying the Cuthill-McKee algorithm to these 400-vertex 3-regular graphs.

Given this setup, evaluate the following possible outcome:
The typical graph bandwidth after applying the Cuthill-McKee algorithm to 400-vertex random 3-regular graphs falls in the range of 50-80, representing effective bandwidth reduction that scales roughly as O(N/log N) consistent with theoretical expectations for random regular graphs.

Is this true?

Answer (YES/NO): NO